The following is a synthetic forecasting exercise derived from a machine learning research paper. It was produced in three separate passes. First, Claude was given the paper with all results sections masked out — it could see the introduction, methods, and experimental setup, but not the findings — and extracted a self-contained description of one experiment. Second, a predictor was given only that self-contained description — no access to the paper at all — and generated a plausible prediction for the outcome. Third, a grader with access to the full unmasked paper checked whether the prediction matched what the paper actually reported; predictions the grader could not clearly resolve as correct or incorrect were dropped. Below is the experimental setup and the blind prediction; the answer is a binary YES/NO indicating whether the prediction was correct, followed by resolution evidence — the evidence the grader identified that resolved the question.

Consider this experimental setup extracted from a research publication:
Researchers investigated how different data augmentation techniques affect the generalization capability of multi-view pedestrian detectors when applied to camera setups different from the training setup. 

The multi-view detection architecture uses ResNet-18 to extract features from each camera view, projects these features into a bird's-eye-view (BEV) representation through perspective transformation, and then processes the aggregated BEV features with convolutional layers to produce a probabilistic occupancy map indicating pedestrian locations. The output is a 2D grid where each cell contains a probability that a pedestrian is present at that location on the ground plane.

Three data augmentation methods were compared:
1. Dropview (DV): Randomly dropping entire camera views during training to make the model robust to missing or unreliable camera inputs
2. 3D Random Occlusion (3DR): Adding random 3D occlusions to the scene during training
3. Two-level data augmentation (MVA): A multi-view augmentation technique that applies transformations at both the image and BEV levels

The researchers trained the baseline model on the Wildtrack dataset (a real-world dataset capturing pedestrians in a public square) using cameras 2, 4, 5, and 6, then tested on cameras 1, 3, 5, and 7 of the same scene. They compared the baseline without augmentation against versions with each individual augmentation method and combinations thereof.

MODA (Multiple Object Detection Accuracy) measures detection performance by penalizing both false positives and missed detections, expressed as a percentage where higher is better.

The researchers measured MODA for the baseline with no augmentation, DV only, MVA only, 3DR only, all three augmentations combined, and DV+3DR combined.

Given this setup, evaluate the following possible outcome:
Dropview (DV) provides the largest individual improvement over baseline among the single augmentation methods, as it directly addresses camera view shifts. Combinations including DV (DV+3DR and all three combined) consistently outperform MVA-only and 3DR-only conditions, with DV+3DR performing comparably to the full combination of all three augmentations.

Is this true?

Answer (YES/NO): NO